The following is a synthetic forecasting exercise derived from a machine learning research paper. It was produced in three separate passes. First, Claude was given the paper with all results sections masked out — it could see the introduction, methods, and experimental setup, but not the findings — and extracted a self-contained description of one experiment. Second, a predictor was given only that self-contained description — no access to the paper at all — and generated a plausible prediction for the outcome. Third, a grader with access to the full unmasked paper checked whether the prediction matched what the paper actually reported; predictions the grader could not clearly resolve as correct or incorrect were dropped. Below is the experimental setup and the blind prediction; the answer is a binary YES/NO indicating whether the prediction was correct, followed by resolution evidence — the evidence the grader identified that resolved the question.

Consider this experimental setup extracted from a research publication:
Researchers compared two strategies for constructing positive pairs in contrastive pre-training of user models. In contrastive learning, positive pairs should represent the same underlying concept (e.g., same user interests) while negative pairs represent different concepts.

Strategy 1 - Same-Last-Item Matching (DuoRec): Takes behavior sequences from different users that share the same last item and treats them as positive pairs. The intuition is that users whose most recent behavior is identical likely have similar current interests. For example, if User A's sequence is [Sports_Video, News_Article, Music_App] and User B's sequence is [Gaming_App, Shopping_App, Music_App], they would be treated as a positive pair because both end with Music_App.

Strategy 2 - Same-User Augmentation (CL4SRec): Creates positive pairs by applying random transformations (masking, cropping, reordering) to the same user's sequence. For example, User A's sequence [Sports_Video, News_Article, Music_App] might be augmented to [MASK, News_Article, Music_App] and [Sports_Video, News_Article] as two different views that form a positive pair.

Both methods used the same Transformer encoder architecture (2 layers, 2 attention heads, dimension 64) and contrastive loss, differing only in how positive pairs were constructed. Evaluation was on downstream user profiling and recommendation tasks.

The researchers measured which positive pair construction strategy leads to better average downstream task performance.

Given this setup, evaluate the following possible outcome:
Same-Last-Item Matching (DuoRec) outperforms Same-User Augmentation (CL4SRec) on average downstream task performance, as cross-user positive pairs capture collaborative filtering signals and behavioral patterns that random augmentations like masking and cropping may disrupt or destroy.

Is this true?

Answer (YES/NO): NO